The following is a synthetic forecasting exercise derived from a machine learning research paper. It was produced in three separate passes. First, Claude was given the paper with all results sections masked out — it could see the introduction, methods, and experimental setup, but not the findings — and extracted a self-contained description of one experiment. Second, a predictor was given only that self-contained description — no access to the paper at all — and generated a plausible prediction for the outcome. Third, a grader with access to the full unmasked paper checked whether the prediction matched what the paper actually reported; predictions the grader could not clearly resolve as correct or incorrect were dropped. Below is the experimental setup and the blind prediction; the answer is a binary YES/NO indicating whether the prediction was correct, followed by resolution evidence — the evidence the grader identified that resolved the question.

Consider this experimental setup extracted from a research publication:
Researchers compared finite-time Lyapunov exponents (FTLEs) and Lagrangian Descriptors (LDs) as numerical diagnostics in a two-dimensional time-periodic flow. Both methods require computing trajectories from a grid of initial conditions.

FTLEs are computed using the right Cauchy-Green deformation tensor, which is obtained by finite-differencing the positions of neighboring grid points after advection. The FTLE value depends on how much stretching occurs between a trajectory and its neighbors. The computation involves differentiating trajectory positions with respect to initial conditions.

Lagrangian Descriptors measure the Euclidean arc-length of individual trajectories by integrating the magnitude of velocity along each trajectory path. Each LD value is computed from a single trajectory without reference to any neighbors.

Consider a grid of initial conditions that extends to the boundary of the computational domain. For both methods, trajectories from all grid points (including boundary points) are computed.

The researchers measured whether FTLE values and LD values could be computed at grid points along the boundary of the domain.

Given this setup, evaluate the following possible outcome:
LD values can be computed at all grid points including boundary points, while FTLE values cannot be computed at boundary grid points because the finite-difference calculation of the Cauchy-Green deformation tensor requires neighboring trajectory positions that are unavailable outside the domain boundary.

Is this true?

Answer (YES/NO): YES